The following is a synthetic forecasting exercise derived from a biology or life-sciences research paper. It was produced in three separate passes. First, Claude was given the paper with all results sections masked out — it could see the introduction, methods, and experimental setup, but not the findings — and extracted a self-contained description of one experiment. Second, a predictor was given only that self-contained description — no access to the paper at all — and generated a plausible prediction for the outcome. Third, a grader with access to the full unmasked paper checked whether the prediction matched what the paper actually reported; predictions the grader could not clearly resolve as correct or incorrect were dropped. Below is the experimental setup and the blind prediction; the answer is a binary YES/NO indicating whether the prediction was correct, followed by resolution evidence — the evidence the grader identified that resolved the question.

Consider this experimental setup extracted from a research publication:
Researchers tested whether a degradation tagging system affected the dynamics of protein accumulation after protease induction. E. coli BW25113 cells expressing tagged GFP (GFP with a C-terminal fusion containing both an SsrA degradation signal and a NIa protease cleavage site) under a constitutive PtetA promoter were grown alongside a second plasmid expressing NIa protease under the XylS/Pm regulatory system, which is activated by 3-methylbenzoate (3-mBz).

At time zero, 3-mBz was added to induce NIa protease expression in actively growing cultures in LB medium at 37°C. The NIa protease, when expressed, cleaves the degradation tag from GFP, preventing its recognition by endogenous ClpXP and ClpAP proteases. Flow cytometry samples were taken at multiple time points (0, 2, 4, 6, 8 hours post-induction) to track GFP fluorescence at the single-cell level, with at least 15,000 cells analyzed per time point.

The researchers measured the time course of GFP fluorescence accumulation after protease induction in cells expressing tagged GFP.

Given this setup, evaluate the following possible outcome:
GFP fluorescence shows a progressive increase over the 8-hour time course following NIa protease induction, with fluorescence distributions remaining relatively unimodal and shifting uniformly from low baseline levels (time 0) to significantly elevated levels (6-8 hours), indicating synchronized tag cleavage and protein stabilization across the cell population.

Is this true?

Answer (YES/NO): YES